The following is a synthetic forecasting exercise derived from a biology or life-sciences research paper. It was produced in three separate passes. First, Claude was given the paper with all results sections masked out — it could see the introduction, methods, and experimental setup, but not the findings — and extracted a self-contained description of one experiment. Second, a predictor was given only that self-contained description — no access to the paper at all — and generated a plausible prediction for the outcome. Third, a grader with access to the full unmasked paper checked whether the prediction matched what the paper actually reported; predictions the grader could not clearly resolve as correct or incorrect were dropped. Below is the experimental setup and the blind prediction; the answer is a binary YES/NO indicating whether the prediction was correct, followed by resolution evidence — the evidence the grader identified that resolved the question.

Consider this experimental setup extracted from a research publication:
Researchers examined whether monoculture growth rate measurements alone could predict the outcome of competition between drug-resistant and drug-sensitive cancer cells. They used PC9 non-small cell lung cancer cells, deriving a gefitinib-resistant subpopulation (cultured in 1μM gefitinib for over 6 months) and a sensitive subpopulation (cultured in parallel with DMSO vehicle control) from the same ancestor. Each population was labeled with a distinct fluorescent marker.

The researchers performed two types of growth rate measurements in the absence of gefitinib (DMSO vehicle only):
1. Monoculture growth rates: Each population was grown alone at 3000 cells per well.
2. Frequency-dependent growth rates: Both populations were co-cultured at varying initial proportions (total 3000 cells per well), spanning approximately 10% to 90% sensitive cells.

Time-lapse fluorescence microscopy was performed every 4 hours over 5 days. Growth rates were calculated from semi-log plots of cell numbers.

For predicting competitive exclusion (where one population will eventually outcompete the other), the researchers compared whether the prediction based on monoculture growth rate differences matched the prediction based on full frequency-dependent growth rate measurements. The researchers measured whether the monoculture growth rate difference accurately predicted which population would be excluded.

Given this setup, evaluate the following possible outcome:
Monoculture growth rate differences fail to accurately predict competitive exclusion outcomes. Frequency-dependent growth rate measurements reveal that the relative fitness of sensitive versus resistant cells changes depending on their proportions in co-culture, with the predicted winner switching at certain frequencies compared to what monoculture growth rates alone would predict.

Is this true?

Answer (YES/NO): NO